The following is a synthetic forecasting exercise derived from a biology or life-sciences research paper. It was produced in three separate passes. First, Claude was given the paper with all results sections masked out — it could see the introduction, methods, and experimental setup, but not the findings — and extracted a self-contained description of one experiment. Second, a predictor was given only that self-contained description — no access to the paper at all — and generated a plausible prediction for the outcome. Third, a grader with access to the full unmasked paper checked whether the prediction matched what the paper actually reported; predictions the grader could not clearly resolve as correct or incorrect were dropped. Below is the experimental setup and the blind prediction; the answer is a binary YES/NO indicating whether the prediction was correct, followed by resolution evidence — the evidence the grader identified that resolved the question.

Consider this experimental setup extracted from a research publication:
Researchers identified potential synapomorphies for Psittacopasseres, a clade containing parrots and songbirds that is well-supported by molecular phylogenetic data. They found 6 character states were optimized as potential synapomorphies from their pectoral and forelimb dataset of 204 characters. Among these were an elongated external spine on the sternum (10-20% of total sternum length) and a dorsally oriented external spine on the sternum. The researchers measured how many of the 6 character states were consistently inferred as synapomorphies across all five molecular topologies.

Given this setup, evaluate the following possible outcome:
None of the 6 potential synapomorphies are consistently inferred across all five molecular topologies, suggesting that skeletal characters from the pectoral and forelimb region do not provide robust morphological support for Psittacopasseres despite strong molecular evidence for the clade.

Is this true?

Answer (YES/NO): NO